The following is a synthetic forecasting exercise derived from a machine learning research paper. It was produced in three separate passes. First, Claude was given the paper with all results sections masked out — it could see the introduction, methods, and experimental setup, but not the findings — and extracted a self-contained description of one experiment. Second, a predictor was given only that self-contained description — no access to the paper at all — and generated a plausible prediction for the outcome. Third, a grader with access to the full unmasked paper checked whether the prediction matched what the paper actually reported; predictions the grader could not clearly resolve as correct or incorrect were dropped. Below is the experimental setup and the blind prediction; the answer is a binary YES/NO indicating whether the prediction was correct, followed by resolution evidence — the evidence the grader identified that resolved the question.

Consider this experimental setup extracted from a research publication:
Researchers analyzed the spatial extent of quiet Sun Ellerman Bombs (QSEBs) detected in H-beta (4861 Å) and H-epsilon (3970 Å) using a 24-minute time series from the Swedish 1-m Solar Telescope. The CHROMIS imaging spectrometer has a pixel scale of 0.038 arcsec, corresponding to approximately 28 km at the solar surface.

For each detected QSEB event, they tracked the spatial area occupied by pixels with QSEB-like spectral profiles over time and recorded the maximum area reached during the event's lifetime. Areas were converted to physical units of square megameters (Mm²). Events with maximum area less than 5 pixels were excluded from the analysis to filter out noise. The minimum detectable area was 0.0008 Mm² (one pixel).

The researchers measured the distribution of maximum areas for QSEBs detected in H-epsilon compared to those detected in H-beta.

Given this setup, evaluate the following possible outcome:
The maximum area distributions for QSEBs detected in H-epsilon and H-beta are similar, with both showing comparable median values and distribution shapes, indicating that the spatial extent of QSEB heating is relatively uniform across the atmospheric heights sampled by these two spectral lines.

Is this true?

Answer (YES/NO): NO